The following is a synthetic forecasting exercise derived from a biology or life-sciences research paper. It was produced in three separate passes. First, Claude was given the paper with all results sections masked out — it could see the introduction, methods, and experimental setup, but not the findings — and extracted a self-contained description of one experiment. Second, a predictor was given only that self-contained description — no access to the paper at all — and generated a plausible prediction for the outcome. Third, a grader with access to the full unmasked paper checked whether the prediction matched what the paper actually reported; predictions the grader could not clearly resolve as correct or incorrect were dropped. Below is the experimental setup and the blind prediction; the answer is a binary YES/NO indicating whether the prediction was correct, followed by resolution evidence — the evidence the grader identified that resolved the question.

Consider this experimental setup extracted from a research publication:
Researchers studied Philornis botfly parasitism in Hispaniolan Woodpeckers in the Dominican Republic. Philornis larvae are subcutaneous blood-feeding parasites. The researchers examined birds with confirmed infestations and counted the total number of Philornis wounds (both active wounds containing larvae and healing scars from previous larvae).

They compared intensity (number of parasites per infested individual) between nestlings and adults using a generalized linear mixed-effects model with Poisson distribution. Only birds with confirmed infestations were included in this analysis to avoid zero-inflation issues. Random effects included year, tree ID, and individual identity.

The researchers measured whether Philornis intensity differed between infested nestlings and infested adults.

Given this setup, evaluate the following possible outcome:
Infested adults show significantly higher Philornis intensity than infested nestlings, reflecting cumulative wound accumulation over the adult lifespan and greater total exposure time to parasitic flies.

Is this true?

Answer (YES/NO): NO